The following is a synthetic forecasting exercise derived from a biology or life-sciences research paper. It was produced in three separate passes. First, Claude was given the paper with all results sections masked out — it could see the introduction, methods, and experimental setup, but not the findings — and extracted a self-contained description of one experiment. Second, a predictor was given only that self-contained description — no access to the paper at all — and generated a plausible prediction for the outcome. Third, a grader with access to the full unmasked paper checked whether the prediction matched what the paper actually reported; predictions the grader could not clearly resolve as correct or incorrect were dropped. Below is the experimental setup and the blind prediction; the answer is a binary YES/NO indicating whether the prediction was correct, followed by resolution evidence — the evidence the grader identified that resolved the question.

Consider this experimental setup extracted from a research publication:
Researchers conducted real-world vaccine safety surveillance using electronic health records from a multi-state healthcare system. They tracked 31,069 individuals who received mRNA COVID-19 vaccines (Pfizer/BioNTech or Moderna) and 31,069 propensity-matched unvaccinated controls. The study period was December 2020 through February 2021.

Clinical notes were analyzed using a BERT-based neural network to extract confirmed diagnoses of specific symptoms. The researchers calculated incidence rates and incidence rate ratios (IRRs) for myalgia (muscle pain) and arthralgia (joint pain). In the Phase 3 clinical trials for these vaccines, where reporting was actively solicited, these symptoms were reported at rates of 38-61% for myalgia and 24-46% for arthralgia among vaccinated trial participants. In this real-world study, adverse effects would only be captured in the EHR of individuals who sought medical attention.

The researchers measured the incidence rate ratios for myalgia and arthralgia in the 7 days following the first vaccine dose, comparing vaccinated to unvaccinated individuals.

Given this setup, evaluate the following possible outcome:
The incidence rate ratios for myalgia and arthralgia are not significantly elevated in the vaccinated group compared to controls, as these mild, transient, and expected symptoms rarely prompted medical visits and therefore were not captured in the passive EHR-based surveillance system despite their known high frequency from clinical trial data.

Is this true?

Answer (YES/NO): YES